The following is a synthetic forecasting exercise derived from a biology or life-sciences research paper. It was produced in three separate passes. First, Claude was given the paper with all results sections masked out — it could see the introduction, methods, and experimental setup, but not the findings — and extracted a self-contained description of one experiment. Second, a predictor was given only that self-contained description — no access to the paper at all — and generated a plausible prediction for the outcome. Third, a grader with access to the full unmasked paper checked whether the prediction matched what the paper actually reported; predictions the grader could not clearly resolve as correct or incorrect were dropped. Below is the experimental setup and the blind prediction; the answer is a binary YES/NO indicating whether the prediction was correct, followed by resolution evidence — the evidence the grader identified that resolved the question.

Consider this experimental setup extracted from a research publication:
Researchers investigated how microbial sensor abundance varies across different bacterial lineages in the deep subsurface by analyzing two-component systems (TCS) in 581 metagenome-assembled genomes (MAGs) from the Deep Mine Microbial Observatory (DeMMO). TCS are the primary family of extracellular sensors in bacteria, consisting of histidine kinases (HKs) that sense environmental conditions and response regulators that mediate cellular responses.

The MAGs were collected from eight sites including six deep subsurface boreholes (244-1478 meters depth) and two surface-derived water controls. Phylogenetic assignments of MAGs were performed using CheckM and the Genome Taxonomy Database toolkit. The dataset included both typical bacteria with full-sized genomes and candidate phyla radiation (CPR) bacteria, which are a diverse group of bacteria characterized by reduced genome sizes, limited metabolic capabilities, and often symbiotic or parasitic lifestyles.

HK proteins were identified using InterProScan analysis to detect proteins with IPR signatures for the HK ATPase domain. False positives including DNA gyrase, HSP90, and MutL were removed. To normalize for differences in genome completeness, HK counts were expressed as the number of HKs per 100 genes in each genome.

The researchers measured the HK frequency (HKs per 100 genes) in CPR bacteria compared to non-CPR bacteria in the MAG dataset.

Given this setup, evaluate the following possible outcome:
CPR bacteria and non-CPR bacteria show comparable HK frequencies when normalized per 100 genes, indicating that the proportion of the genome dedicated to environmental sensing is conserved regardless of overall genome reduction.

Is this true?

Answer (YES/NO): NO